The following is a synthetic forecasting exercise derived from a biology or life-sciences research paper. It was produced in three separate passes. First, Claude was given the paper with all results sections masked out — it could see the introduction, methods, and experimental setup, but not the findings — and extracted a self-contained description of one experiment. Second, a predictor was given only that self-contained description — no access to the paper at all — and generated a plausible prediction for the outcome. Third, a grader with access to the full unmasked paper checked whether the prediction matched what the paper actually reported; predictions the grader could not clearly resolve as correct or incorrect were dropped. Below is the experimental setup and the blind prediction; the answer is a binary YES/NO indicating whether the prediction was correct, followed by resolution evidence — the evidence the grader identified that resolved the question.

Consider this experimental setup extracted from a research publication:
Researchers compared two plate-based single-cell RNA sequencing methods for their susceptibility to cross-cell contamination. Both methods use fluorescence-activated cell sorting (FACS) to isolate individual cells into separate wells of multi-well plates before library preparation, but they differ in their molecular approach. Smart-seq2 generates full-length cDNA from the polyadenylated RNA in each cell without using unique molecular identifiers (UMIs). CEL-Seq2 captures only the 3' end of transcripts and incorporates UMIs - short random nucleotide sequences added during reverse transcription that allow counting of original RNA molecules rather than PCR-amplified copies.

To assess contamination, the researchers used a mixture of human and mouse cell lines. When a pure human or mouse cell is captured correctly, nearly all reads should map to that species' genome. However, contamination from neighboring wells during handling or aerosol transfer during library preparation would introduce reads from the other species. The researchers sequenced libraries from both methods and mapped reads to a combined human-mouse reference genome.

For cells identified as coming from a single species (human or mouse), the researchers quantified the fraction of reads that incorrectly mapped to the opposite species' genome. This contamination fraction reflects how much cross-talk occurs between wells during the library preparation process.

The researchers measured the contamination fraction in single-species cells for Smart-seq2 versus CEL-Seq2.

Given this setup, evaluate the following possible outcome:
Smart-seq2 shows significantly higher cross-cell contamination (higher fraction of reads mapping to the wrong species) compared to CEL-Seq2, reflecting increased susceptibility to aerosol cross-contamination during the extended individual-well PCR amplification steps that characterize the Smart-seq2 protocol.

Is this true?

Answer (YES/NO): NO